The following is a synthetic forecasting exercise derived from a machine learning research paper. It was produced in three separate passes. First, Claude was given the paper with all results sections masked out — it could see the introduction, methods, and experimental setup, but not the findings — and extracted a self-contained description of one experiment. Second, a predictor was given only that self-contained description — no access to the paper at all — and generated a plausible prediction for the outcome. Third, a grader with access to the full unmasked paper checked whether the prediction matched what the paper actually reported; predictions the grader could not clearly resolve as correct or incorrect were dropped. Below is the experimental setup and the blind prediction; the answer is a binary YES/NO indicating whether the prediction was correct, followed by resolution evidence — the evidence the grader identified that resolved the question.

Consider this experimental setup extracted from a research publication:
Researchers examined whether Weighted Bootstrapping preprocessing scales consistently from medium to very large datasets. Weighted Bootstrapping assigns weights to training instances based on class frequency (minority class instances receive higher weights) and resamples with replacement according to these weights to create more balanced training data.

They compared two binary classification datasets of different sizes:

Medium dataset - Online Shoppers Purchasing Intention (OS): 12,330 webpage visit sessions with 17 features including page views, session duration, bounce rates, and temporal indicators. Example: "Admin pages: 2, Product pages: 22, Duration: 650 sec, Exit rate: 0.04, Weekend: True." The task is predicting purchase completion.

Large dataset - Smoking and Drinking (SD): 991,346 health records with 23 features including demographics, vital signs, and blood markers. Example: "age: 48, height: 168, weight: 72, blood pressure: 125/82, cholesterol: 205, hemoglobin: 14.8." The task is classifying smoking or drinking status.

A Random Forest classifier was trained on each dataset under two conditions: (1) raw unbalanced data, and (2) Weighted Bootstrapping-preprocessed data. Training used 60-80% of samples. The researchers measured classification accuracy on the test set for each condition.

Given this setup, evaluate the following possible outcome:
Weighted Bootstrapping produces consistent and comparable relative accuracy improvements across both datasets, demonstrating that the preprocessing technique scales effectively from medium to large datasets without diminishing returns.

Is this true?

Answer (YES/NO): NO